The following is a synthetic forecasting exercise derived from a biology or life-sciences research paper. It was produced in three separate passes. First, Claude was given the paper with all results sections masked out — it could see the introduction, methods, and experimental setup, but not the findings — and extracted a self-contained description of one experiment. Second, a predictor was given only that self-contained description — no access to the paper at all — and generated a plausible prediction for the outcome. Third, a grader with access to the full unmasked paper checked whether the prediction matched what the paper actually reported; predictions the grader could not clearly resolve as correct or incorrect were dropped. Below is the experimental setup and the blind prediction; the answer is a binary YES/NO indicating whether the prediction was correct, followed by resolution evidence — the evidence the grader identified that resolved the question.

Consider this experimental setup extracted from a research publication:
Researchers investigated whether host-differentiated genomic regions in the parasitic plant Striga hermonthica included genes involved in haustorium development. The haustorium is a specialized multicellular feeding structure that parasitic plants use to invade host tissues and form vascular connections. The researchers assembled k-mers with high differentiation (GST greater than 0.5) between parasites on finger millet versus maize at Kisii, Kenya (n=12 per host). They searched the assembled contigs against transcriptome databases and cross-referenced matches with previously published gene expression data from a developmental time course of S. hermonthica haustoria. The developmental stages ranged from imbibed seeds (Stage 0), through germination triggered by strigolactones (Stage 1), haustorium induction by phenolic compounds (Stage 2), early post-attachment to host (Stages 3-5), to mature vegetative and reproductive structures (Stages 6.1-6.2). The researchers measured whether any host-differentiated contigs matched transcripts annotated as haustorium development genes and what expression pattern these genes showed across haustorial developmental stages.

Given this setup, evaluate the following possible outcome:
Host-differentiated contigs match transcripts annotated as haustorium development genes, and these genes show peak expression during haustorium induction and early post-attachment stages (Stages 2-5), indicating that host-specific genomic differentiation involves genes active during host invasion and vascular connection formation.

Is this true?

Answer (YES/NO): YES